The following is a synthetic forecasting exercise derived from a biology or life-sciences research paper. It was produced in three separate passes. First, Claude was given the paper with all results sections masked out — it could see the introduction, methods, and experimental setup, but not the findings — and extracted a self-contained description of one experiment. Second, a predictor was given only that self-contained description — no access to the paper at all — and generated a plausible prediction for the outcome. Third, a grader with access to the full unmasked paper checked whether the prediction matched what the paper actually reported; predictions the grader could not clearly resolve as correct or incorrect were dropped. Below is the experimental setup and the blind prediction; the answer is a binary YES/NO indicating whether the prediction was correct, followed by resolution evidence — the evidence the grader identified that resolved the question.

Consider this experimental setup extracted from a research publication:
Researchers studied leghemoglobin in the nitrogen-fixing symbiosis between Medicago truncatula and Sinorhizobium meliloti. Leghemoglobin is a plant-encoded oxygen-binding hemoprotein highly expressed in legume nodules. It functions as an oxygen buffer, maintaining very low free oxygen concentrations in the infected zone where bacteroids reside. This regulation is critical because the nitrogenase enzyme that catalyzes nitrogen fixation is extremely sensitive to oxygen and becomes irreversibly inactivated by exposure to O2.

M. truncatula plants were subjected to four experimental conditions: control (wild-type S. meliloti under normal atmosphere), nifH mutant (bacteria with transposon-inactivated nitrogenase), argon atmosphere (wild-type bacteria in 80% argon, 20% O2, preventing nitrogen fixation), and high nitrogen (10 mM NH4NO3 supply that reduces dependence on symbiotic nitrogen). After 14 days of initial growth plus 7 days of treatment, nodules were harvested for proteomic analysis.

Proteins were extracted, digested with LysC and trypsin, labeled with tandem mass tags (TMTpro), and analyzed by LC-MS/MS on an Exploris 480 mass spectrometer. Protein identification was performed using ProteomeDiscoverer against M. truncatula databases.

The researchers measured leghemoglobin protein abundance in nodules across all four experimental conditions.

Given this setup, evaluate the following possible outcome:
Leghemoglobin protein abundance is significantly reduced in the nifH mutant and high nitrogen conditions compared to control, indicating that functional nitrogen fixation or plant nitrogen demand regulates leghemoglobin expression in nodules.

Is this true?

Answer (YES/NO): YES